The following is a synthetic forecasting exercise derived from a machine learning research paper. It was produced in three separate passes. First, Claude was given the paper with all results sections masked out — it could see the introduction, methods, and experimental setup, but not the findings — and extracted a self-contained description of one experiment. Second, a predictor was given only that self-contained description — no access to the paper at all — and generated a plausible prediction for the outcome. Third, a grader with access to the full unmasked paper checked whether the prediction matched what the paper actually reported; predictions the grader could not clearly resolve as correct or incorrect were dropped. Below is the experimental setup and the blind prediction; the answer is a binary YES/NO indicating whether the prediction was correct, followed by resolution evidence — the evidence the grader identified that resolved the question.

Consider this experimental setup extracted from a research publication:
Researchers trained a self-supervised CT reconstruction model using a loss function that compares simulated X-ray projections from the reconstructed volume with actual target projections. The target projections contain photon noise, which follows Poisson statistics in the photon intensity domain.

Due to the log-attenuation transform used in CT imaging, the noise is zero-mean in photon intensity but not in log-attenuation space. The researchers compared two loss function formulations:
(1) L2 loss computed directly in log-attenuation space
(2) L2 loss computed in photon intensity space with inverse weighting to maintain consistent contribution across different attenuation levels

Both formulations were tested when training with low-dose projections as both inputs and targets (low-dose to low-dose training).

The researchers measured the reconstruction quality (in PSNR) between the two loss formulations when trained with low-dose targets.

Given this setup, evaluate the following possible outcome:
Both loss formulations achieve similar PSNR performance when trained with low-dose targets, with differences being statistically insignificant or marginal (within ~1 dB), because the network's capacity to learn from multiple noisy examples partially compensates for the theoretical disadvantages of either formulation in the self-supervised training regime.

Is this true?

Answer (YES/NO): NO